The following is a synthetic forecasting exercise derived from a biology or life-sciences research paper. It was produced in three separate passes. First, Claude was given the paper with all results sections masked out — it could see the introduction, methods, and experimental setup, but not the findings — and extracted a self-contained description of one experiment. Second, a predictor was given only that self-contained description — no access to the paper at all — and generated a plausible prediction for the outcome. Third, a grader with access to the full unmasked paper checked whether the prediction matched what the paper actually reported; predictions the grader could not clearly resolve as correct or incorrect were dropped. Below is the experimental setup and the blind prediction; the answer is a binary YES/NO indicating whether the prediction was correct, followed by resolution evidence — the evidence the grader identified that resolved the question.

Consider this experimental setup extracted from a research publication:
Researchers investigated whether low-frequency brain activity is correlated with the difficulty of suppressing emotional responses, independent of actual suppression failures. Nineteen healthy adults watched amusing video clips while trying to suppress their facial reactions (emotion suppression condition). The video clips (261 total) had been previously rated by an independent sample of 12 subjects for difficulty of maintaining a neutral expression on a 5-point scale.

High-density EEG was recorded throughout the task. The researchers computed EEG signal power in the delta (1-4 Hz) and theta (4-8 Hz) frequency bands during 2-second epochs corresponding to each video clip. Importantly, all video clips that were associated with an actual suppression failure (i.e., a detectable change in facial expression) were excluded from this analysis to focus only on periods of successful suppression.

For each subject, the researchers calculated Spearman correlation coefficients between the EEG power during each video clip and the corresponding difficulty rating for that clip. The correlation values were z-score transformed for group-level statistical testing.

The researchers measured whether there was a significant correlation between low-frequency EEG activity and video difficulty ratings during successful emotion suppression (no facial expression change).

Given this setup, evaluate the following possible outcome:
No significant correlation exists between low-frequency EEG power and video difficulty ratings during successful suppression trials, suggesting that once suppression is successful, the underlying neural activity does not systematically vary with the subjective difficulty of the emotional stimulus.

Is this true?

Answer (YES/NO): YES